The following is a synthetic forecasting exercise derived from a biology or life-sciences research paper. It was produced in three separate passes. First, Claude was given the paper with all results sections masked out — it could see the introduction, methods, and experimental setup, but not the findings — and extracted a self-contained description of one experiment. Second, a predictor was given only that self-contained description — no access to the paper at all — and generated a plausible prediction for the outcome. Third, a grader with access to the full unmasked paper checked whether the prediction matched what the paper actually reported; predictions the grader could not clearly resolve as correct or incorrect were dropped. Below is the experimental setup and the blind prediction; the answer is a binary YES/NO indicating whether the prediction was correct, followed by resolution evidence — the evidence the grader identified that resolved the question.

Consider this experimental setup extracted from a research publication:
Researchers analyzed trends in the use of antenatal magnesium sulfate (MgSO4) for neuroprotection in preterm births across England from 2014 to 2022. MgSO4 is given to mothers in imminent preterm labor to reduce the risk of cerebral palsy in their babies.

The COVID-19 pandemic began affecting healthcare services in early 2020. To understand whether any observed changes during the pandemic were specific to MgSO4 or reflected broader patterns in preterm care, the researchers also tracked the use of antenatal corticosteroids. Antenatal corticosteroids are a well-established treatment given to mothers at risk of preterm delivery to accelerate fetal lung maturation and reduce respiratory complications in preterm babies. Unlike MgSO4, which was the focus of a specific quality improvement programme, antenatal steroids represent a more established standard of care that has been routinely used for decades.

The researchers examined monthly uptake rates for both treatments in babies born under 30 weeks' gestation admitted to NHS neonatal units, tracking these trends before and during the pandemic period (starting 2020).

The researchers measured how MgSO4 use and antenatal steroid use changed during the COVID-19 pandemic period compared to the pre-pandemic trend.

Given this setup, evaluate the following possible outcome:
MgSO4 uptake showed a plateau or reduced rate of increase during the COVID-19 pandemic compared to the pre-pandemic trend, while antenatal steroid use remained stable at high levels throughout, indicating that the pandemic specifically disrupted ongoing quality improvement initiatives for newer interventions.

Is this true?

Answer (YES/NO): NO